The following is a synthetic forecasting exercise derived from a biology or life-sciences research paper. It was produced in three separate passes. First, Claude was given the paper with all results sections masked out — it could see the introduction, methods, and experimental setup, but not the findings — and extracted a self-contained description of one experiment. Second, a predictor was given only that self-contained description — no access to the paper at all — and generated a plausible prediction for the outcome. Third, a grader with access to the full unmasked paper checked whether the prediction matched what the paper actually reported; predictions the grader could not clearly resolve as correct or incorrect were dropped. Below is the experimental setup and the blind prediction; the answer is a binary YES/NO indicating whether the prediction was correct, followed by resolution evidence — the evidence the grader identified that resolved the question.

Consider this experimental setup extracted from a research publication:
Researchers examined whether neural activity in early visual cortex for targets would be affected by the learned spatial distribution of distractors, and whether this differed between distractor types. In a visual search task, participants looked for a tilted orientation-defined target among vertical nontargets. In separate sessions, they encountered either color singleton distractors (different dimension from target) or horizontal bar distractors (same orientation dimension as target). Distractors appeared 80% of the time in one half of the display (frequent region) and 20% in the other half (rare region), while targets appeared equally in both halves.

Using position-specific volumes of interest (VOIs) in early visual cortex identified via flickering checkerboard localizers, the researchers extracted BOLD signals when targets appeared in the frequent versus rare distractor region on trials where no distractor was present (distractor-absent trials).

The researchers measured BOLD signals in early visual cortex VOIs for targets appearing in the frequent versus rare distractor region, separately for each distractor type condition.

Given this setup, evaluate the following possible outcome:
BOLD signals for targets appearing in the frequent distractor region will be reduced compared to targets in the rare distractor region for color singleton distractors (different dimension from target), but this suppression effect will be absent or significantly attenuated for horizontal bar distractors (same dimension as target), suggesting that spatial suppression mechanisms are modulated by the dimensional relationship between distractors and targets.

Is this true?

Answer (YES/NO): NO